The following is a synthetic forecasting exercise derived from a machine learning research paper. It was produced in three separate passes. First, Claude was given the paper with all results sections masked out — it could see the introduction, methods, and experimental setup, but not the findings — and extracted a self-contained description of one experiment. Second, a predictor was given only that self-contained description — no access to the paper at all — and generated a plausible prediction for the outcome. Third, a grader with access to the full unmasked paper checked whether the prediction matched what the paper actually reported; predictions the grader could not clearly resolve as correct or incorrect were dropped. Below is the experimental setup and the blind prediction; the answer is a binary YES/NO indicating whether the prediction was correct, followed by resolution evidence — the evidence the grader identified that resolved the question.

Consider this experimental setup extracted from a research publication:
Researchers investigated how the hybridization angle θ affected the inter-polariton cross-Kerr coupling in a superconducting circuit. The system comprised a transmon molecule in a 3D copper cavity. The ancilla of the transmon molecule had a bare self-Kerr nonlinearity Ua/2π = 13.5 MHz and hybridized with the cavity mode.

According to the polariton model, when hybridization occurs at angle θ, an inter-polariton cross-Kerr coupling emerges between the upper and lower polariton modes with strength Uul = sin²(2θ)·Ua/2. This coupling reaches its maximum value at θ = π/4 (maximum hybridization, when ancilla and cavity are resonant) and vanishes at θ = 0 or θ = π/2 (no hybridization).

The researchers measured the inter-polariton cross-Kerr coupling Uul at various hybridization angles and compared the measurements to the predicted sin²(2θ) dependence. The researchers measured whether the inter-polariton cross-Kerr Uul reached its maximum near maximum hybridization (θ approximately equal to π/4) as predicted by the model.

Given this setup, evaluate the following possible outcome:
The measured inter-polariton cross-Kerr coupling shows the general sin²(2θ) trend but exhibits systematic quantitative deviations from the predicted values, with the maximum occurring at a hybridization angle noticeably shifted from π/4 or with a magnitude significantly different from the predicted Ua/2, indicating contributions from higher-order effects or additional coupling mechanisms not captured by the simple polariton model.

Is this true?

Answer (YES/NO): NO